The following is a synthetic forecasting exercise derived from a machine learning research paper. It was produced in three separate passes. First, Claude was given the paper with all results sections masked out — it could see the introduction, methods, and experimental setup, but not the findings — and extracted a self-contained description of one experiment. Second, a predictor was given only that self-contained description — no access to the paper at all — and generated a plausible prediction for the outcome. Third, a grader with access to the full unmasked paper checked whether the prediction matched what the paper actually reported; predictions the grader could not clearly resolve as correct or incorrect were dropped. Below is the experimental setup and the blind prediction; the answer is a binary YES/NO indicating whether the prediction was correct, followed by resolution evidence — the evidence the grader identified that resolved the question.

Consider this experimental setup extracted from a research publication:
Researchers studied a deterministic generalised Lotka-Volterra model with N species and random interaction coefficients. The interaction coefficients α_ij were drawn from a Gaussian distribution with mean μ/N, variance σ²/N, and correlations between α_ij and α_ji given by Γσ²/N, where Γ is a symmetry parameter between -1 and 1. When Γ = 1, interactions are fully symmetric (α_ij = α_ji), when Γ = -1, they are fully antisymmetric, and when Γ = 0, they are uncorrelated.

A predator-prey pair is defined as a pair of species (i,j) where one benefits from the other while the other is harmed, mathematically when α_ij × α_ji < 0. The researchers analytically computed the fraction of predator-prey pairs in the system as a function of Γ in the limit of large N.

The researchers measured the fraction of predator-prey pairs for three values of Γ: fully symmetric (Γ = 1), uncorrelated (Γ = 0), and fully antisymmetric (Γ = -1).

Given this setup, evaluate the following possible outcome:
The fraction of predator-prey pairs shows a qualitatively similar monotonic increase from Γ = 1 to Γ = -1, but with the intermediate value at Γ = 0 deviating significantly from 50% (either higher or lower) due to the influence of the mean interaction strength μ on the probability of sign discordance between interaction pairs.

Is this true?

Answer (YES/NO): NO